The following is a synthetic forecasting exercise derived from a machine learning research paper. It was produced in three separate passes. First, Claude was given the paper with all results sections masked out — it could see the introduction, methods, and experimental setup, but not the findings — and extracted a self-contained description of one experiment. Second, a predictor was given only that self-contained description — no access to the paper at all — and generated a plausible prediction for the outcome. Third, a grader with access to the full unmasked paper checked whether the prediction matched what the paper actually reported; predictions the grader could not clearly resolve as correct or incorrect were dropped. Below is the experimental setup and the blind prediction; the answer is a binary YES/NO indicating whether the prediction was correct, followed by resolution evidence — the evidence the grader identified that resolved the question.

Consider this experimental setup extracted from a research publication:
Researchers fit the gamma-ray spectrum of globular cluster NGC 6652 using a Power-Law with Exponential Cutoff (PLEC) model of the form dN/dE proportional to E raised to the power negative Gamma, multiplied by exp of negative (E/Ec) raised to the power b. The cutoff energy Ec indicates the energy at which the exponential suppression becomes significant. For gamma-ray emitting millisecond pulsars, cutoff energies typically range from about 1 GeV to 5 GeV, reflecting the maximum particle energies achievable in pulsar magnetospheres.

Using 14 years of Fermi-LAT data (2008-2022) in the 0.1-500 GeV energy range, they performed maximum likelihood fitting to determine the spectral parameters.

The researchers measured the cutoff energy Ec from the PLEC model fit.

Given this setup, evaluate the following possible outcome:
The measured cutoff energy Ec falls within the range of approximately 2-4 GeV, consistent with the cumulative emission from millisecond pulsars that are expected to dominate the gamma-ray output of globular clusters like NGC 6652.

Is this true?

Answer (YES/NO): YES